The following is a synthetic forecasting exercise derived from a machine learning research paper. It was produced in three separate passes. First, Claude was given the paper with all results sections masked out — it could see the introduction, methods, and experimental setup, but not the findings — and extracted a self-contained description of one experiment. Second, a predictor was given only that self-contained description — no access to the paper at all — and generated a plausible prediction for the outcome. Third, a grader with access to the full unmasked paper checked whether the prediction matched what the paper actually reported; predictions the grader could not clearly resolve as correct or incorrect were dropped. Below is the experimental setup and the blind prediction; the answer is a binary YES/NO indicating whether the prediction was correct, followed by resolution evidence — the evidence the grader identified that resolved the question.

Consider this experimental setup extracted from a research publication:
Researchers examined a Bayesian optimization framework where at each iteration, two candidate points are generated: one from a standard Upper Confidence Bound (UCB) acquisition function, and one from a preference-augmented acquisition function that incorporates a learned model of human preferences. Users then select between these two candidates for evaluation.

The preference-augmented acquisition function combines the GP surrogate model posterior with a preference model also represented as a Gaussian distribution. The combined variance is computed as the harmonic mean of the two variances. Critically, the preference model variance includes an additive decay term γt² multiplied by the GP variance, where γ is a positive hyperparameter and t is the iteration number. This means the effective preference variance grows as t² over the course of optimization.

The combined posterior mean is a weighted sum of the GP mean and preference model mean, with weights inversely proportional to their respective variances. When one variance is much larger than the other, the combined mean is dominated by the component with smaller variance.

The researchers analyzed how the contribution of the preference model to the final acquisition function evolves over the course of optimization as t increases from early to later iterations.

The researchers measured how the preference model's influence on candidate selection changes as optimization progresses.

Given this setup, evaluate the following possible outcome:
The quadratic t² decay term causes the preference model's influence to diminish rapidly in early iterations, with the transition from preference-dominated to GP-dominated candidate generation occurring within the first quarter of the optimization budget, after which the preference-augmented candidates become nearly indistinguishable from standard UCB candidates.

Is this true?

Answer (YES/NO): NO